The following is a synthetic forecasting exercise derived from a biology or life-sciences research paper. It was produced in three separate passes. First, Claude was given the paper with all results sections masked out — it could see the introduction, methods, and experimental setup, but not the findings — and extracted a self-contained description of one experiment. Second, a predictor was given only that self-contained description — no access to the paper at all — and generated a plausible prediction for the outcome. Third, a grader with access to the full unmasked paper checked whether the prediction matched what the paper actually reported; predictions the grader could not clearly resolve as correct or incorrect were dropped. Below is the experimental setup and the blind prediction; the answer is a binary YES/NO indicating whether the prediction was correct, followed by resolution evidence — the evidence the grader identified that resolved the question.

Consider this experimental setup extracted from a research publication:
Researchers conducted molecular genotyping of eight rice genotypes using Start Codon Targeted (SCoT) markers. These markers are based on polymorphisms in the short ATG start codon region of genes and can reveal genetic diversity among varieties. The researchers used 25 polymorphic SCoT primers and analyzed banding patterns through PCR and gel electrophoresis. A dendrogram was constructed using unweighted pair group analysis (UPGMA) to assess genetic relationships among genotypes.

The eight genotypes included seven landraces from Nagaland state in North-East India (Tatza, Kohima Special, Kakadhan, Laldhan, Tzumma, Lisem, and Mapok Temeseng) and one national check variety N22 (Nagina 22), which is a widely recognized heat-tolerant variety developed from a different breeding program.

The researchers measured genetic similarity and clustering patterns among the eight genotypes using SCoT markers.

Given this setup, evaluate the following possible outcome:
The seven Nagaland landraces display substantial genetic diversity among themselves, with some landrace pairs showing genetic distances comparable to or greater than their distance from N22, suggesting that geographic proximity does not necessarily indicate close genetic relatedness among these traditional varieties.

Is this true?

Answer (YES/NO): YES